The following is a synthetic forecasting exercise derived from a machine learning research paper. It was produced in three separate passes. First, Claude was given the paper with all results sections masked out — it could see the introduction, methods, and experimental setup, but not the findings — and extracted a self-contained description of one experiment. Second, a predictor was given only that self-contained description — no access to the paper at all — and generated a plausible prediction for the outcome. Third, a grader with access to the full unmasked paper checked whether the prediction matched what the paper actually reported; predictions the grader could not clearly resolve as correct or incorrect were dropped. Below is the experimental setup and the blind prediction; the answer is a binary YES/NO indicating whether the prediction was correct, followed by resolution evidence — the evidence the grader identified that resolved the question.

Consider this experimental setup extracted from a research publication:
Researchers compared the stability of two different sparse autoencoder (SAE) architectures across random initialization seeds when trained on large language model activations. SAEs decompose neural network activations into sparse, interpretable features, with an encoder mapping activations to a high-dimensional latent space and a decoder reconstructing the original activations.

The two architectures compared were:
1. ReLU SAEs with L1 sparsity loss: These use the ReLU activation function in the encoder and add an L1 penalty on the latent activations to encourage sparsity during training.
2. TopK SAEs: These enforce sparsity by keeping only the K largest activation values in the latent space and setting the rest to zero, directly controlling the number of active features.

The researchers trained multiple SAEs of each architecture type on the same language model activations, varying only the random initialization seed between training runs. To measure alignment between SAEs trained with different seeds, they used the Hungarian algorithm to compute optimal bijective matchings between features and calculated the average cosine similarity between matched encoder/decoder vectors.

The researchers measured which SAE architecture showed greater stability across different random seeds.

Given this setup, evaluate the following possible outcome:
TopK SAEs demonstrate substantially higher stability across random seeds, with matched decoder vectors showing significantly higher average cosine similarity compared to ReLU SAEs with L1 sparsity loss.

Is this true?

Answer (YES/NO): NO